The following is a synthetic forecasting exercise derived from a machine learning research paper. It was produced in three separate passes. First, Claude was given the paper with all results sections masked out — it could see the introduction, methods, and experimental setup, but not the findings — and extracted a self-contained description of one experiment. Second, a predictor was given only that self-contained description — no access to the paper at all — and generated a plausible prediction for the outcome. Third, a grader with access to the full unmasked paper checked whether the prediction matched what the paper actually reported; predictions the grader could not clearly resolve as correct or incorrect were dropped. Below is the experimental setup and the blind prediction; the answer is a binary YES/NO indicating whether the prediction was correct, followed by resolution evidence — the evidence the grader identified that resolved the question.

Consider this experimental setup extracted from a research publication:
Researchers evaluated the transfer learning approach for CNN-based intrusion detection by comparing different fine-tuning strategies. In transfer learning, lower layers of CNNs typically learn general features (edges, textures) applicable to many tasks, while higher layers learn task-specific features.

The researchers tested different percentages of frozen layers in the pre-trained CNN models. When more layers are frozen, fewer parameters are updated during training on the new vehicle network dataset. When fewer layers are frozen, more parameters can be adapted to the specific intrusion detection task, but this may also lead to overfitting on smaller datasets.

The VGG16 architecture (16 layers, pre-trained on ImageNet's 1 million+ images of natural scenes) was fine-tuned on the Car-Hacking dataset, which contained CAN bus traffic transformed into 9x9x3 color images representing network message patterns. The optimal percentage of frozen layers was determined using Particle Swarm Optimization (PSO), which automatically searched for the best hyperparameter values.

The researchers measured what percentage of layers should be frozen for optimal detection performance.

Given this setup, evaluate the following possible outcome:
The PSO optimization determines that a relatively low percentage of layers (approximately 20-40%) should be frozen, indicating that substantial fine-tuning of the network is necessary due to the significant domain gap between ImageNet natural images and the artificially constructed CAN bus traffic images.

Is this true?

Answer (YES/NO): NO